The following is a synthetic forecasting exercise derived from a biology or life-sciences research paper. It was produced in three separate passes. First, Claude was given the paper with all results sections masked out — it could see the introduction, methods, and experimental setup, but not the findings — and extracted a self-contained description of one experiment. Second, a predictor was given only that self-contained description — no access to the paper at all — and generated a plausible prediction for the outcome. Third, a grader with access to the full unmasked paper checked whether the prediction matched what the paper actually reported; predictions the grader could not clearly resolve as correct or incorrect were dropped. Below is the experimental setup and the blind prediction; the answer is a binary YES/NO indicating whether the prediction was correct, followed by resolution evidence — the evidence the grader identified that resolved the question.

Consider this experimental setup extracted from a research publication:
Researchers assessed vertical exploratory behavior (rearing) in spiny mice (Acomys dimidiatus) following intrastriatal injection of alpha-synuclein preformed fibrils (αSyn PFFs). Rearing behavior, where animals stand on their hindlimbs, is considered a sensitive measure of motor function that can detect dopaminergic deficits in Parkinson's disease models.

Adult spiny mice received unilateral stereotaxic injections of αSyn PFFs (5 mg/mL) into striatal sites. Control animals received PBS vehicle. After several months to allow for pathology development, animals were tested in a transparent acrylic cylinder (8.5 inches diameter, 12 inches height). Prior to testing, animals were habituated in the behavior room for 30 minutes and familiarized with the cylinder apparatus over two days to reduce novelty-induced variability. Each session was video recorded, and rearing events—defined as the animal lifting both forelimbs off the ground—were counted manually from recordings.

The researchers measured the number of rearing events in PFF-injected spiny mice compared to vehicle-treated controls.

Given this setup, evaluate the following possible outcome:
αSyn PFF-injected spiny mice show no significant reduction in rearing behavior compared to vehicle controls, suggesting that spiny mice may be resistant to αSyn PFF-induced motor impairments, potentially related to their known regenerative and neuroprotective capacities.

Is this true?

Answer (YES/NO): NO